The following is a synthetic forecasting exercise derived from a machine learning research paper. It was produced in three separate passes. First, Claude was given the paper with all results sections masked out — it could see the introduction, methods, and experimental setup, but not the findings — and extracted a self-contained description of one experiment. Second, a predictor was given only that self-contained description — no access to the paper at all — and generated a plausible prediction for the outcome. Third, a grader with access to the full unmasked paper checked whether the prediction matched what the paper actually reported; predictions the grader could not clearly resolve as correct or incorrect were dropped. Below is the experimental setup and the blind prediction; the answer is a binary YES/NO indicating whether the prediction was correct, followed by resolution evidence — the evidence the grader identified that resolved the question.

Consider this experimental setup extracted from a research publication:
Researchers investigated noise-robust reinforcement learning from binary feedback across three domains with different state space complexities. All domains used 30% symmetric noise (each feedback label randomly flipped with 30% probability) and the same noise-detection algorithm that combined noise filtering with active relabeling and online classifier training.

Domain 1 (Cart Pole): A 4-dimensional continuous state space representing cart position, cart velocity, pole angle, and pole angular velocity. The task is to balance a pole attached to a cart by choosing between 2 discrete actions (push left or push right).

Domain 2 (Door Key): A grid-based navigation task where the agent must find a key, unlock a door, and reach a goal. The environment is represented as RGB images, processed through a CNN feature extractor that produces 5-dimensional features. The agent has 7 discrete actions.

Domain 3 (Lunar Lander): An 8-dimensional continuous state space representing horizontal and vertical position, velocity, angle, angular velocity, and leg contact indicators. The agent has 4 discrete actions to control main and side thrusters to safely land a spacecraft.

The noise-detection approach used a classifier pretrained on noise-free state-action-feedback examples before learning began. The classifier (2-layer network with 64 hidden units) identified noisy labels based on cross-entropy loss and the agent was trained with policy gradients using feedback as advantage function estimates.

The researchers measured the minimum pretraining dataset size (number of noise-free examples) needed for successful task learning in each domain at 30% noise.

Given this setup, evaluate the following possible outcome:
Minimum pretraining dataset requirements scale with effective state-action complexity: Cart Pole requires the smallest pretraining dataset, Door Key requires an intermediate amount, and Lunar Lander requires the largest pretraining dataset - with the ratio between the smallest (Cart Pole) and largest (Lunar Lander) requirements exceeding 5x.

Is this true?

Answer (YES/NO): NO